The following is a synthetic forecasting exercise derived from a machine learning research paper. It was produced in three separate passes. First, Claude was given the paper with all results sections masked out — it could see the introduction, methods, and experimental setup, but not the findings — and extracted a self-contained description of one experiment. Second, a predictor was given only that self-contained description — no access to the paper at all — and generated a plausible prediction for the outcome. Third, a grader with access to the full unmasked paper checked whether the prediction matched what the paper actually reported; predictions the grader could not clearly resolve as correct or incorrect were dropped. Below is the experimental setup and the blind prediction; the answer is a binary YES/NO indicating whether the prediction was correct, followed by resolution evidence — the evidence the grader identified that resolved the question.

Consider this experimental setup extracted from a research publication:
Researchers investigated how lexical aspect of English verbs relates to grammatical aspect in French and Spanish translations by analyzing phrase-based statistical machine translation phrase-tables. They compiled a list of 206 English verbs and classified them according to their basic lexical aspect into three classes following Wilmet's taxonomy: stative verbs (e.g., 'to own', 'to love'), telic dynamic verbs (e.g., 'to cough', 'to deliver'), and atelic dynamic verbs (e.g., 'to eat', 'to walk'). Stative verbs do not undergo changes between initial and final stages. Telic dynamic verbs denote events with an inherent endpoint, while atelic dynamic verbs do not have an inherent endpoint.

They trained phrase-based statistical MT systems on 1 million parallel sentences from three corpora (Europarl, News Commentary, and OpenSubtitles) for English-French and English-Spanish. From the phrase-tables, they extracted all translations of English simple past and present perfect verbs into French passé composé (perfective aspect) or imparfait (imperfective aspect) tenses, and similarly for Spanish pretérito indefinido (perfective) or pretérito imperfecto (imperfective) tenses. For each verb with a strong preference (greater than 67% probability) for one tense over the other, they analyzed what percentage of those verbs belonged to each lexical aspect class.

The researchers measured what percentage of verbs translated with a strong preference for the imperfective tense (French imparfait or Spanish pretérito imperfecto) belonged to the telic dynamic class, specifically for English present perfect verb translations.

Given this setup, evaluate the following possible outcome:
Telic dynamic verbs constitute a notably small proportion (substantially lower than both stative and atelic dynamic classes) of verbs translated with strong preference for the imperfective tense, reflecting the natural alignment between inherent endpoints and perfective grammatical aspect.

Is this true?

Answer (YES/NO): YES